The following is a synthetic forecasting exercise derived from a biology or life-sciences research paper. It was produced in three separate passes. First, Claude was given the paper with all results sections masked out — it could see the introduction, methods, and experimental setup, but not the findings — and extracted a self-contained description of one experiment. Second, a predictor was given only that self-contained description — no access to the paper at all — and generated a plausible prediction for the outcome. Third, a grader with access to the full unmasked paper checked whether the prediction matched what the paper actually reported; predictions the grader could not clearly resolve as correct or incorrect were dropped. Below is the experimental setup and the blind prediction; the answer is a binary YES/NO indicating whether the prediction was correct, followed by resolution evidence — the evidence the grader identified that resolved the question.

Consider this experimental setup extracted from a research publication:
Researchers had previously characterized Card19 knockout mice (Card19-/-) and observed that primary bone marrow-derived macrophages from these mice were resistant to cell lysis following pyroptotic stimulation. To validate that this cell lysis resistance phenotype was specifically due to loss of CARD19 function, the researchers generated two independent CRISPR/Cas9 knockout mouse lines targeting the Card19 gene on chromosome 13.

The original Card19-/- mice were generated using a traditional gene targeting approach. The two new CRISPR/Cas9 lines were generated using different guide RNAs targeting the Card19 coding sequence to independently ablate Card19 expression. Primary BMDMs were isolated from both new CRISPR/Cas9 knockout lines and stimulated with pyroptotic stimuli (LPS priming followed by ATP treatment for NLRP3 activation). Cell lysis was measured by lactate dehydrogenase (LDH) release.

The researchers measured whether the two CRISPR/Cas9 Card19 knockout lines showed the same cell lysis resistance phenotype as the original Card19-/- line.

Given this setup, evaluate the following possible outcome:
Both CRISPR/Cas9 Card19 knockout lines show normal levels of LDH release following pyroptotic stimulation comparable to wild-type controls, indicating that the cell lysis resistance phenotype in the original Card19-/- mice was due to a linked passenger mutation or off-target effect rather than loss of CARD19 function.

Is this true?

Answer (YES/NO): YES